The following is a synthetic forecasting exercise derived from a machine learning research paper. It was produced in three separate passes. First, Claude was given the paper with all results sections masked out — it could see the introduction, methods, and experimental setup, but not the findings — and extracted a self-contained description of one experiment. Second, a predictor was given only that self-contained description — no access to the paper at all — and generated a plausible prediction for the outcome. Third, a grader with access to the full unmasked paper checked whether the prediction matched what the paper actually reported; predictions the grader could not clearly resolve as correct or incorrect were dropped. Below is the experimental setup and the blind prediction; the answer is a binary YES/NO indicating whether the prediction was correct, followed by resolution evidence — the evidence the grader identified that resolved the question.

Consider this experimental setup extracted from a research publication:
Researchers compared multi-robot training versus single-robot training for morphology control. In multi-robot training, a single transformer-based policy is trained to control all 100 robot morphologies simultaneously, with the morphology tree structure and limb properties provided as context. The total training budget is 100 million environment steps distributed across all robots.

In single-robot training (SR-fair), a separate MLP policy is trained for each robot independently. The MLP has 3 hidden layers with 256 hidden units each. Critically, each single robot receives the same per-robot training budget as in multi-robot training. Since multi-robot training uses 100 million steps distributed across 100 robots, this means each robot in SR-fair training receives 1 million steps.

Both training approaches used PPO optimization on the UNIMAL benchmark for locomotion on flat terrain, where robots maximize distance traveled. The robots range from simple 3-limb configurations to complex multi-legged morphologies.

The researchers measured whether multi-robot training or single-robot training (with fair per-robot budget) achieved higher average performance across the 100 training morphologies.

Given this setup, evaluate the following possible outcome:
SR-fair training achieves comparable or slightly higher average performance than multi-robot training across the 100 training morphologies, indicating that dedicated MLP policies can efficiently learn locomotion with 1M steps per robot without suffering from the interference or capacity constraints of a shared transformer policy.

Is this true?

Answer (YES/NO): NO